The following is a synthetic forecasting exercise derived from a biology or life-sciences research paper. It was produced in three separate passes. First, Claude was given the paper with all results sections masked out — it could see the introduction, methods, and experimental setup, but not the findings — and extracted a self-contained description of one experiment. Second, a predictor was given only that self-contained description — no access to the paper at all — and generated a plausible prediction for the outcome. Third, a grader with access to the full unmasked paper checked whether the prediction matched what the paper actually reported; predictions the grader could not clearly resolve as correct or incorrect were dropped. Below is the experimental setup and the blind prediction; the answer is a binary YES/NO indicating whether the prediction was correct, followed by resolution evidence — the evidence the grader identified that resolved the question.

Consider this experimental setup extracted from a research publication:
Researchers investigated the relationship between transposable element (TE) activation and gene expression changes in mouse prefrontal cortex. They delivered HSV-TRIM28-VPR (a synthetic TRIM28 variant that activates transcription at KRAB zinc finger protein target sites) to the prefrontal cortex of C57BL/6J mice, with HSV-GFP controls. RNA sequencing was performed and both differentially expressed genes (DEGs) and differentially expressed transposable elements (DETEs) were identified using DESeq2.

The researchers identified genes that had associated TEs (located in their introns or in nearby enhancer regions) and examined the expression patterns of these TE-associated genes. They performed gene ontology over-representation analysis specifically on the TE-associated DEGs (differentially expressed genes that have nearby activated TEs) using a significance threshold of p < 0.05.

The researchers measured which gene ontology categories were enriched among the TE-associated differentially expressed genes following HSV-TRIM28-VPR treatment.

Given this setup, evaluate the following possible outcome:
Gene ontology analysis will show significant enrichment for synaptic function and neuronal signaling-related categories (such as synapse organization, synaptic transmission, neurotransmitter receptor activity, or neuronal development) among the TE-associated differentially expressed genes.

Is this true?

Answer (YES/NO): NO